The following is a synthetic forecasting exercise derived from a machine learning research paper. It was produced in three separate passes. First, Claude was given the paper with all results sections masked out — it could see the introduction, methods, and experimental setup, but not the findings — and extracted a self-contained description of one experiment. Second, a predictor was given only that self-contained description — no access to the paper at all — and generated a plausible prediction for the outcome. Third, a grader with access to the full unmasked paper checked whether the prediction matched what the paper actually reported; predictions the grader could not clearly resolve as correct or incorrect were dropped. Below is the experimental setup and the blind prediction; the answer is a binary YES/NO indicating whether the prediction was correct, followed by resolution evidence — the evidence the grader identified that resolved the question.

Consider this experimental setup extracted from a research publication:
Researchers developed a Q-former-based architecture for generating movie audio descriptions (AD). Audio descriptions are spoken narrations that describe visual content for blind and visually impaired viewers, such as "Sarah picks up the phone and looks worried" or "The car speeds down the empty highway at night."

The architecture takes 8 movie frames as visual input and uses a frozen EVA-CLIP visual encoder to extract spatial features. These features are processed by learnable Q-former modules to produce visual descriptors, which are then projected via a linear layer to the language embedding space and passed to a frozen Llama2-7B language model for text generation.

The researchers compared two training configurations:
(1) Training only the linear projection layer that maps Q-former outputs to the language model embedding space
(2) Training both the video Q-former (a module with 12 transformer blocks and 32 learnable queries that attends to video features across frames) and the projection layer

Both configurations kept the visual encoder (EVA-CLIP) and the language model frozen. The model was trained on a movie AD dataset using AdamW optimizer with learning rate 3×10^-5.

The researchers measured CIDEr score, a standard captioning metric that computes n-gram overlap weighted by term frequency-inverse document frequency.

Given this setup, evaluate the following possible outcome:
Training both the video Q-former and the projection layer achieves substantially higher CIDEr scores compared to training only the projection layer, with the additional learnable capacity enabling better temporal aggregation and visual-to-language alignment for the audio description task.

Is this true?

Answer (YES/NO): NO